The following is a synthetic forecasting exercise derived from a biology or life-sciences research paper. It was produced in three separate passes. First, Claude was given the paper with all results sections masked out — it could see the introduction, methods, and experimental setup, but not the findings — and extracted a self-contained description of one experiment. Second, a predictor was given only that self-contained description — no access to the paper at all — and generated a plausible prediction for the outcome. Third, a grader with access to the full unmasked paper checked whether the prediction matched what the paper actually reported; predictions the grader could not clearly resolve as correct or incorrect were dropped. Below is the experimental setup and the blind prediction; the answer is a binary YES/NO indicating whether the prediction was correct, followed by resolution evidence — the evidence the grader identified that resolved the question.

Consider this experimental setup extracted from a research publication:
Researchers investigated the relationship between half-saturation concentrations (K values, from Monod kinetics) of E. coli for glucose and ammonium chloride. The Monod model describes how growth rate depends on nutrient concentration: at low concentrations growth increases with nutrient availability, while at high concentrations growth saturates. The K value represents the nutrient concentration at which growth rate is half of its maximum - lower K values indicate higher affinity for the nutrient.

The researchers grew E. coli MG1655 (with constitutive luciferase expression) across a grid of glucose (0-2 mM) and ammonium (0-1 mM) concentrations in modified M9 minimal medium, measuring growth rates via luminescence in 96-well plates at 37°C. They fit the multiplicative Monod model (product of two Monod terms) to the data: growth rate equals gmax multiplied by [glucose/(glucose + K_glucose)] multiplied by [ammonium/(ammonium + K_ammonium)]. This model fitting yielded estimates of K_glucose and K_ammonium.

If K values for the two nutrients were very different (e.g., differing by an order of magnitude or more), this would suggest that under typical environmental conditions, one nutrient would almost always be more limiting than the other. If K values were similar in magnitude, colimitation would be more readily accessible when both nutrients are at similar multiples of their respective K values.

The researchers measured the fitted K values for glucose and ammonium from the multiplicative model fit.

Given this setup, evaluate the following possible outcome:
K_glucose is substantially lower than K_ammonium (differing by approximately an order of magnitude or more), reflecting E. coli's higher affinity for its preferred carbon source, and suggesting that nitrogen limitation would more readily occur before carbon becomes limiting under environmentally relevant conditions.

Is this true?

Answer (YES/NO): NO